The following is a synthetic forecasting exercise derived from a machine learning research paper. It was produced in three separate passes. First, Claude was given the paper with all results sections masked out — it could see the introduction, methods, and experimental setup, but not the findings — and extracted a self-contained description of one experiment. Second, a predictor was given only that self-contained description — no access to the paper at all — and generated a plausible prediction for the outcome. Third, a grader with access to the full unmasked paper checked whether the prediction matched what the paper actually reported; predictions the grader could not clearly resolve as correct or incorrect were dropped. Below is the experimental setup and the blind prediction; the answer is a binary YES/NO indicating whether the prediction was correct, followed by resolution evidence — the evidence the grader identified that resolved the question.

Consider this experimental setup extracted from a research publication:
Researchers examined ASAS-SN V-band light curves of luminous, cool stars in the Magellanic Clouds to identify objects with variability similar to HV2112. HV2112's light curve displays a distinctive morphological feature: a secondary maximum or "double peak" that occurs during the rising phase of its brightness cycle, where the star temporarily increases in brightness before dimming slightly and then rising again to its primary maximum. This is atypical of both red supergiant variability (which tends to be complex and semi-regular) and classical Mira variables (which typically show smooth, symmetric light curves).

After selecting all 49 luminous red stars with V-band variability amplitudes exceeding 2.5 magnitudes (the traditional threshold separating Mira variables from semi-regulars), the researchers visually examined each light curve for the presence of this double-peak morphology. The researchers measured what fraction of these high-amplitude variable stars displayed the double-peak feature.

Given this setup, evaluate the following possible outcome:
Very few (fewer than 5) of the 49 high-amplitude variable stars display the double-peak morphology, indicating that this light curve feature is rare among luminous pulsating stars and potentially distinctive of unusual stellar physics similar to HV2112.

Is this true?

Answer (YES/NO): NO